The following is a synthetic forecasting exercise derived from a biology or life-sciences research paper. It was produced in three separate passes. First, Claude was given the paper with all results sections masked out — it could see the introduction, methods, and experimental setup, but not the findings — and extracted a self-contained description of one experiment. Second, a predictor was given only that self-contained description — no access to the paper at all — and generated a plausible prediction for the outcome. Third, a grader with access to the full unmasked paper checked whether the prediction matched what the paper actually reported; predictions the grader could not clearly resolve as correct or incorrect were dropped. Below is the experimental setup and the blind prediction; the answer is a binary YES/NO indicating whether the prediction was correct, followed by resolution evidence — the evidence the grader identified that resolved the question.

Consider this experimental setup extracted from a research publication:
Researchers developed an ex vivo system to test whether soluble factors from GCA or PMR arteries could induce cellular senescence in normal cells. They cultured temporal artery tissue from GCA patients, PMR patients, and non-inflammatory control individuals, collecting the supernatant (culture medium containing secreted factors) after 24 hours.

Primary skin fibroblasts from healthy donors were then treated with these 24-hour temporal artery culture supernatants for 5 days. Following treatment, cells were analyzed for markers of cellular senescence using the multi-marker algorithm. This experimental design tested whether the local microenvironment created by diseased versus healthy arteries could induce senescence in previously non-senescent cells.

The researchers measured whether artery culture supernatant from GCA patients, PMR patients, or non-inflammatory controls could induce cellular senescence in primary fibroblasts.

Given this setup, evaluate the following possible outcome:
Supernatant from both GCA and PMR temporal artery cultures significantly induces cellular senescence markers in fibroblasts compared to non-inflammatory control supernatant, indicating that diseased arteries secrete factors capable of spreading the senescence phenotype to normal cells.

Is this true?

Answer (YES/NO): NO